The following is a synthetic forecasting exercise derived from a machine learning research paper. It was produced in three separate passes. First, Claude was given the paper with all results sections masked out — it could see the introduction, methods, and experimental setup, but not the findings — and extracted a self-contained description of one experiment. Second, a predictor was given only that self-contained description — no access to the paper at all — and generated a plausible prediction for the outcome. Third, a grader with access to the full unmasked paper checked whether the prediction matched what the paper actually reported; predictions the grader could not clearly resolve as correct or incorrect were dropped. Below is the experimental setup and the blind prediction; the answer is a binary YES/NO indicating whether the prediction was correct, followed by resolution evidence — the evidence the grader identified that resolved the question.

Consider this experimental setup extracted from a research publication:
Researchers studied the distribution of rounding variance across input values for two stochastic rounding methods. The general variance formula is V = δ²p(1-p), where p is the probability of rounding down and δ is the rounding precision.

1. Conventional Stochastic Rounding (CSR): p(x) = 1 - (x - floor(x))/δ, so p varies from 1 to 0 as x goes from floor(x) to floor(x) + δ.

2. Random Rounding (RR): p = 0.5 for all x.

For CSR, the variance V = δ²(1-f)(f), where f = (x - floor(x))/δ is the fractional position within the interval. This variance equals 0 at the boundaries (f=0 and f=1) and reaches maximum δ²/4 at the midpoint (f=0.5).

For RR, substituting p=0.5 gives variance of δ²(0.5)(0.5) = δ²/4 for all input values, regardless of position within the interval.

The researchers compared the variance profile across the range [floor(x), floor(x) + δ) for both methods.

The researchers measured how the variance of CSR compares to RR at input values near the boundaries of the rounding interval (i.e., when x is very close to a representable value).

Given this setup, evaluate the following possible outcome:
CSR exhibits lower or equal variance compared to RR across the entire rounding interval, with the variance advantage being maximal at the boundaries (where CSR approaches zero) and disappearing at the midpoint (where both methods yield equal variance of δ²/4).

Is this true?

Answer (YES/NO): YES